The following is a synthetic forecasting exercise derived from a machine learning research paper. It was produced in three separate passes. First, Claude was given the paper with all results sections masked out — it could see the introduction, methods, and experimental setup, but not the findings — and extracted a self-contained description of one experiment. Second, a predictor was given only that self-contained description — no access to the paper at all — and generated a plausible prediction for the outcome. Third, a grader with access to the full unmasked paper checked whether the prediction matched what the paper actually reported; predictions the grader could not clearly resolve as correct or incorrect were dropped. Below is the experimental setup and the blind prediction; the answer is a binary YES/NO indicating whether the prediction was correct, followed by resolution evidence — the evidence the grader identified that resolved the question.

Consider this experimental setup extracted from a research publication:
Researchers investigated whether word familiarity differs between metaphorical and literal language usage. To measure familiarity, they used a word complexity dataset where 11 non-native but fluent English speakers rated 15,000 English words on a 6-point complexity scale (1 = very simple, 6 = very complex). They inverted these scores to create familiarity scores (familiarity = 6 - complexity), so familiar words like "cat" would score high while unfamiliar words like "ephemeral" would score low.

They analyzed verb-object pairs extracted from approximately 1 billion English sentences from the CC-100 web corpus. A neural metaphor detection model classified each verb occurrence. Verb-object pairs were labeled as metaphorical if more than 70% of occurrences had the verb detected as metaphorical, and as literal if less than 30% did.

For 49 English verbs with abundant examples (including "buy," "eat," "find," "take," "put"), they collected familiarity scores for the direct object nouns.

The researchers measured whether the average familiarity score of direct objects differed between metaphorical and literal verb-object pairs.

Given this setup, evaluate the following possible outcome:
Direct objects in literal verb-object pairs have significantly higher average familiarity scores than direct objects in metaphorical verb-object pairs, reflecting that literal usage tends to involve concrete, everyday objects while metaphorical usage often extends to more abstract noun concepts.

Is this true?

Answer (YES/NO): YES